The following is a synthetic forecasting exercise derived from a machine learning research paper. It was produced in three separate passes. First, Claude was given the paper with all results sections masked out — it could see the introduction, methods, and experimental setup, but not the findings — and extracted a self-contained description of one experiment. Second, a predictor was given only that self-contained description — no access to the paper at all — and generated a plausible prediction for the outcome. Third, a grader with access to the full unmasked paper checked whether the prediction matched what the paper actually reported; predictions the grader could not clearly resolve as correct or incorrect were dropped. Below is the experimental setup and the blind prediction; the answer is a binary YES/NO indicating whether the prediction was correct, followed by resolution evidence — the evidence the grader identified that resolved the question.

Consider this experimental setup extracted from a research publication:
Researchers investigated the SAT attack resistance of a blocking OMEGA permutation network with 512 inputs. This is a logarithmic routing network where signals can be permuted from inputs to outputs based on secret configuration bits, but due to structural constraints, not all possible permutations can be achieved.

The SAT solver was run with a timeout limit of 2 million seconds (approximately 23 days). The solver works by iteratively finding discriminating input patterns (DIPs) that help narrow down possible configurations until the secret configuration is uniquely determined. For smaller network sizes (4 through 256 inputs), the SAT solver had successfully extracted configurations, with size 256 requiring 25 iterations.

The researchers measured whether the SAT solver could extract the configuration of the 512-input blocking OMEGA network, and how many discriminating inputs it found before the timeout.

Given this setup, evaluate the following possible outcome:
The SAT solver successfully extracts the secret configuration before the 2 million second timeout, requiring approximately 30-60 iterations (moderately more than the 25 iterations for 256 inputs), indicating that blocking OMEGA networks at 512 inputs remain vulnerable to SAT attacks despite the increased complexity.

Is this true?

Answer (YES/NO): NO